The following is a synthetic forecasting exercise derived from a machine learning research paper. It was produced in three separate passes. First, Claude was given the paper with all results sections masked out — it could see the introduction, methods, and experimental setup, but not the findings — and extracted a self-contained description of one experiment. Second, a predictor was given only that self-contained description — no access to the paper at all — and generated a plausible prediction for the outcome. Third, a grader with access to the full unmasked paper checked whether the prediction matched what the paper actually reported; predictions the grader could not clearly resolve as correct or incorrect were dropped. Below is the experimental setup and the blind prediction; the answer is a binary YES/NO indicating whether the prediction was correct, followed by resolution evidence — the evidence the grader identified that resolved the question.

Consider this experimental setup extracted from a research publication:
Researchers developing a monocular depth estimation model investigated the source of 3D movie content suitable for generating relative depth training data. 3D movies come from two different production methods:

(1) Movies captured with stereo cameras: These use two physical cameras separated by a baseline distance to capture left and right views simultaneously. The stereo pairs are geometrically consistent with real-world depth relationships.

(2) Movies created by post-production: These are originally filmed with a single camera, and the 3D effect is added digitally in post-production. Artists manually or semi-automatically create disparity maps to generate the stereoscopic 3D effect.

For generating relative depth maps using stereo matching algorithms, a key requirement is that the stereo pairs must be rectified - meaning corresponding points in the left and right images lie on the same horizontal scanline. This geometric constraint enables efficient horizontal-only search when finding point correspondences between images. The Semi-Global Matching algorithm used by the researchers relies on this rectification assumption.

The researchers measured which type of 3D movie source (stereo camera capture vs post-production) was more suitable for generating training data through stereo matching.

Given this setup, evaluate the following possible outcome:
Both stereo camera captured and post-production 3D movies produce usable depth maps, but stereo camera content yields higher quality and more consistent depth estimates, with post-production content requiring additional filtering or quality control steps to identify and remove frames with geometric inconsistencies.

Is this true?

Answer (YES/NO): NO